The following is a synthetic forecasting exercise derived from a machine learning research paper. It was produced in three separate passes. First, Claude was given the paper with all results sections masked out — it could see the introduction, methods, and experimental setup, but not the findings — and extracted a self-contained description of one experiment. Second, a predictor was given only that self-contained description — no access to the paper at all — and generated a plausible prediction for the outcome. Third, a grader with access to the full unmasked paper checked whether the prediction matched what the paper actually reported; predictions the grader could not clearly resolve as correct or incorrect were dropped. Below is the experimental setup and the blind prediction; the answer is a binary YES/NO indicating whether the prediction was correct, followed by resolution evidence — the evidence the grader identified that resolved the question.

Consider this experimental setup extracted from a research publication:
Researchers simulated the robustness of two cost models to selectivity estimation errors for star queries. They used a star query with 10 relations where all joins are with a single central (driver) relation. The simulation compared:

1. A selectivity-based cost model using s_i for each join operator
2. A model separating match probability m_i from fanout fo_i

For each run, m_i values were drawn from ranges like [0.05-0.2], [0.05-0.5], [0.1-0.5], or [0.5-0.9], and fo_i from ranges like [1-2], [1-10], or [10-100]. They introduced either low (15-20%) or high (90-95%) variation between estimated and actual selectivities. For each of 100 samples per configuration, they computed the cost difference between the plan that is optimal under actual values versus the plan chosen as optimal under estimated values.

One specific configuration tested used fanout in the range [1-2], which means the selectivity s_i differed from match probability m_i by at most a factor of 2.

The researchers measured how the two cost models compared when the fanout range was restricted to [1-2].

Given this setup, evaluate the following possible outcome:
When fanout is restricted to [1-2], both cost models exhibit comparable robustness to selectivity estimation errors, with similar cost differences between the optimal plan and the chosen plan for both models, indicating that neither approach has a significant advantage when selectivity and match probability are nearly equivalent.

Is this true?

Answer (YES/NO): YES